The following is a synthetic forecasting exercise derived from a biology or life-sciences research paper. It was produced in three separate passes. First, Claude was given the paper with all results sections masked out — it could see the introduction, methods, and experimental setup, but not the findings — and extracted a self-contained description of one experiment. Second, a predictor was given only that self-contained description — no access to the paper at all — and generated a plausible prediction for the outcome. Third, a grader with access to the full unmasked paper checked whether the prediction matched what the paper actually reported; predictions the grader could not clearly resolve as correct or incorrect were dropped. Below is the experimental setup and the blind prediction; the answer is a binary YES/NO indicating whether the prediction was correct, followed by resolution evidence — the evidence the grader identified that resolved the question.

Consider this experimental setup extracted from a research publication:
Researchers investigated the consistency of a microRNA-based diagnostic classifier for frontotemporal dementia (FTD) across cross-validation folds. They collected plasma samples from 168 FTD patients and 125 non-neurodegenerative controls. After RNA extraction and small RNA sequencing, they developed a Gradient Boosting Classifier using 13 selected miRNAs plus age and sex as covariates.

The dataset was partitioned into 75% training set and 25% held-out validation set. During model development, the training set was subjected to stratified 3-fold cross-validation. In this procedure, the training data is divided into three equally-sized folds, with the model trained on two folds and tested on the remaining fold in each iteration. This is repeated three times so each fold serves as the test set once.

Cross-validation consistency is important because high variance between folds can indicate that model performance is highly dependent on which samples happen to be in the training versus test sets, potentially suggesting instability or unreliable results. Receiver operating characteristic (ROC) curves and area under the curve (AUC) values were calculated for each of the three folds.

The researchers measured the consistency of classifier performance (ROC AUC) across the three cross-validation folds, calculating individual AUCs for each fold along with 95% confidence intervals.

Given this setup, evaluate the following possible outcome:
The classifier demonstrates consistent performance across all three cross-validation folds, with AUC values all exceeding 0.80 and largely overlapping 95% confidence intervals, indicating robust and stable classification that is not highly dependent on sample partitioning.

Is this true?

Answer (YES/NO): YES